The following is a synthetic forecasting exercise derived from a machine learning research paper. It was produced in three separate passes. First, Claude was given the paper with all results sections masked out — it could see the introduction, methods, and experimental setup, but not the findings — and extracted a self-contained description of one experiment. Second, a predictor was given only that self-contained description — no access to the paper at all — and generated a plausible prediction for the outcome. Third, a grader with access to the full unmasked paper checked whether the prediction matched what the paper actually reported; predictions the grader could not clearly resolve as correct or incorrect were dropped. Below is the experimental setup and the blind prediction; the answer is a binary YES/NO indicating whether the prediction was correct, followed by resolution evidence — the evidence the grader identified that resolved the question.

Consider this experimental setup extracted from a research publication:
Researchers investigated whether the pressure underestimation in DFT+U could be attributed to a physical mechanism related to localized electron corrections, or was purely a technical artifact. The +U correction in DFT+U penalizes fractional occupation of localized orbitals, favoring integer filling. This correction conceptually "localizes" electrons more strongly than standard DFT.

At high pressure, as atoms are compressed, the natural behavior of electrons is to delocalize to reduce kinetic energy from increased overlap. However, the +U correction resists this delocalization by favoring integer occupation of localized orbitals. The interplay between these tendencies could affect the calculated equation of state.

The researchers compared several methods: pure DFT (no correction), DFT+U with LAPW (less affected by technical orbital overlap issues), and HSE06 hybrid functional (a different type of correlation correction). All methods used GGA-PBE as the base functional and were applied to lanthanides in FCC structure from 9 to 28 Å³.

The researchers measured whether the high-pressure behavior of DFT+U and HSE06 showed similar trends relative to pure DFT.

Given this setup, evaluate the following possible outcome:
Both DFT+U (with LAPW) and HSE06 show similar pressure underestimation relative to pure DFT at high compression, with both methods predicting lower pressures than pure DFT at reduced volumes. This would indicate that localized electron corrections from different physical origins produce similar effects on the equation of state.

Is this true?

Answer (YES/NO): YES